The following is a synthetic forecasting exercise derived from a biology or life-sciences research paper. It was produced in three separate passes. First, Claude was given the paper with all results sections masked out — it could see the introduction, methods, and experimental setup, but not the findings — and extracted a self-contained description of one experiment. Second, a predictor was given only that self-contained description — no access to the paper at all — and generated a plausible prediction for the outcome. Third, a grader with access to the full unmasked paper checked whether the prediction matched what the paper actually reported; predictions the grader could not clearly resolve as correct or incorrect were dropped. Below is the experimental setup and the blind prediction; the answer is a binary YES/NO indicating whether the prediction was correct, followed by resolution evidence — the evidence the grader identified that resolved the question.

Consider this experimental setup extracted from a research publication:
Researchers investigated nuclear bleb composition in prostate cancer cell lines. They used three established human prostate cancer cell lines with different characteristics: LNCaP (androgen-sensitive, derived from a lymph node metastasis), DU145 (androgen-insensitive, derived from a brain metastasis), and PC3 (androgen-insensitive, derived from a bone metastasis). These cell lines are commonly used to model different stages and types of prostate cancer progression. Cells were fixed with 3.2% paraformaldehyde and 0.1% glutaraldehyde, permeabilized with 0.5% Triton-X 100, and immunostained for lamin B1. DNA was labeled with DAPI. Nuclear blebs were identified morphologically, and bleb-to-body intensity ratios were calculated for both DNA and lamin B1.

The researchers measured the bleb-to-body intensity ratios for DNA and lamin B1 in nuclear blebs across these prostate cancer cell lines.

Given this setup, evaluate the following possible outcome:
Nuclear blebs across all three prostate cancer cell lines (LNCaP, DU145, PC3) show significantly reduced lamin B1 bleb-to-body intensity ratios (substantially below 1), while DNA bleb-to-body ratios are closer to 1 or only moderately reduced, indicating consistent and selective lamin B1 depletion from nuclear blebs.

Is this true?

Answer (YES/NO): NO